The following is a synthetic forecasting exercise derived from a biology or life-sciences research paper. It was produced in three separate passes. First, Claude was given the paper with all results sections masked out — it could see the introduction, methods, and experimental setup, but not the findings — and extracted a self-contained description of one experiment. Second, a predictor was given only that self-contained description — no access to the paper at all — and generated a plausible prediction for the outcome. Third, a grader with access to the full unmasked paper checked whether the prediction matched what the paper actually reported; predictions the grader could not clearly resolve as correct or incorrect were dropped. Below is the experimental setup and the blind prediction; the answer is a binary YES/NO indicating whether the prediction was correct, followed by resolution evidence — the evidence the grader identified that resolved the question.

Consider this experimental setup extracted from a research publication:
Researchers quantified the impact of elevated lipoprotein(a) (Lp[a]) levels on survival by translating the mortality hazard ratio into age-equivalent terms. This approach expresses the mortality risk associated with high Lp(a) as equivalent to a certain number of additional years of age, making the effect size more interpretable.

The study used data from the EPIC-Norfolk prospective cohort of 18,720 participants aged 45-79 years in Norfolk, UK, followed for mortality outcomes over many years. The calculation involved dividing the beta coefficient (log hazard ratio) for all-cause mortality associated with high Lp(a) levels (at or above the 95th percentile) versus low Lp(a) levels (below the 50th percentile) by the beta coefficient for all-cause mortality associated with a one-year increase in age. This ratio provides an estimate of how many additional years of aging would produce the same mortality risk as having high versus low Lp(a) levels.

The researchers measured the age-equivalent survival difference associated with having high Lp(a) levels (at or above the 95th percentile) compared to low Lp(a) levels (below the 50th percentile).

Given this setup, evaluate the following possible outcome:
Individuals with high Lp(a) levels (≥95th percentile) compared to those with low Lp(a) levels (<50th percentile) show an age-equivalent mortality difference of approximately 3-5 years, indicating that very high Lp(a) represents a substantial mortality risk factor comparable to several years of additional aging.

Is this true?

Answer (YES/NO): NO